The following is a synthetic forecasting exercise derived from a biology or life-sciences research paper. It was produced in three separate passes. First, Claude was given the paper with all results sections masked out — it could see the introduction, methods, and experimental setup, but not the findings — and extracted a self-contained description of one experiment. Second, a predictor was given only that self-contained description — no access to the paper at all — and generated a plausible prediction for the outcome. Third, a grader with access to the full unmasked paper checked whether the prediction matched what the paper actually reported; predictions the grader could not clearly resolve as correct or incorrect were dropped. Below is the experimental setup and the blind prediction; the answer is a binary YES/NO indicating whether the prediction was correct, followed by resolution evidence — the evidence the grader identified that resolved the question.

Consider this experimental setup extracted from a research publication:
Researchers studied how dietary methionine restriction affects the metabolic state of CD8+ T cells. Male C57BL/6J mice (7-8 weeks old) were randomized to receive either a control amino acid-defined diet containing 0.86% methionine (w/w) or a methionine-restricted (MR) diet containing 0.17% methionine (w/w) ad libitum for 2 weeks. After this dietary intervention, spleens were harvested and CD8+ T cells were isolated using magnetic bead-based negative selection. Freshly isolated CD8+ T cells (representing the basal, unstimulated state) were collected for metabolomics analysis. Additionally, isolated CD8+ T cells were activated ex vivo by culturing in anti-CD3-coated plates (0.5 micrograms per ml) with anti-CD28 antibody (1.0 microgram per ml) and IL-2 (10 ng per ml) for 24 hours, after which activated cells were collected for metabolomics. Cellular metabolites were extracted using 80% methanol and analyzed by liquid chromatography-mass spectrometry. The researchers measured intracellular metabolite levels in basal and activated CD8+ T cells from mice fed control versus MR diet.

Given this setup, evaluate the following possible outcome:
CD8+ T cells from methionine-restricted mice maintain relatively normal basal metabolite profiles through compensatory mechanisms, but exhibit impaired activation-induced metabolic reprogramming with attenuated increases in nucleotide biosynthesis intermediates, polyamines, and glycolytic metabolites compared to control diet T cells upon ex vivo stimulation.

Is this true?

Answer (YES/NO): NO